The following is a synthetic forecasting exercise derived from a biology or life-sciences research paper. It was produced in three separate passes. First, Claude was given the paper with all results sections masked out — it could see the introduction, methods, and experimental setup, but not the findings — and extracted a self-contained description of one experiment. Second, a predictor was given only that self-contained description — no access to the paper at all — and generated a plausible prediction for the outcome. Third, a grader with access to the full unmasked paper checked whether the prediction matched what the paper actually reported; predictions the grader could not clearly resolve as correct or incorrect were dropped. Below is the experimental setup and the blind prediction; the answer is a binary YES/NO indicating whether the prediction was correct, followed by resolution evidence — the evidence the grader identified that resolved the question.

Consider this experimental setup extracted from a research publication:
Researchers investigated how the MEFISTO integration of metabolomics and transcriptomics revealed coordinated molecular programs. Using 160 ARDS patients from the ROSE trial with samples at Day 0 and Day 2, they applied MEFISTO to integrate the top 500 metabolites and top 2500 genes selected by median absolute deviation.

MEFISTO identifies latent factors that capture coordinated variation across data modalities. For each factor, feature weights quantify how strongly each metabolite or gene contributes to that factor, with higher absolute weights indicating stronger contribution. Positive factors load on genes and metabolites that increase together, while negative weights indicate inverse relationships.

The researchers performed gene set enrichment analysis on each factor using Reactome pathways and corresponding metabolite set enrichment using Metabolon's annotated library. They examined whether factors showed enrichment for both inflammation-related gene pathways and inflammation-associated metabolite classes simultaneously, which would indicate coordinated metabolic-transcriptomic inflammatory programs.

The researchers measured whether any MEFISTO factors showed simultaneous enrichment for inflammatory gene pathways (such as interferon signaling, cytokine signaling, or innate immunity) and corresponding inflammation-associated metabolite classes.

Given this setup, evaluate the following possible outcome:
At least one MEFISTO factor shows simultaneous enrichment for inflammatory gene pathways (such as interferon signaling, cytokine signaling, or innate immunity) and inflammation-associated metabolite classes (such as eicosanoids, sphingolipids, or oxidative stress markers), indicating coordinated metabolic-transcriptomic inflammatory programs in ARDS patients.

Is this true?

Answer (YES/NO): YES